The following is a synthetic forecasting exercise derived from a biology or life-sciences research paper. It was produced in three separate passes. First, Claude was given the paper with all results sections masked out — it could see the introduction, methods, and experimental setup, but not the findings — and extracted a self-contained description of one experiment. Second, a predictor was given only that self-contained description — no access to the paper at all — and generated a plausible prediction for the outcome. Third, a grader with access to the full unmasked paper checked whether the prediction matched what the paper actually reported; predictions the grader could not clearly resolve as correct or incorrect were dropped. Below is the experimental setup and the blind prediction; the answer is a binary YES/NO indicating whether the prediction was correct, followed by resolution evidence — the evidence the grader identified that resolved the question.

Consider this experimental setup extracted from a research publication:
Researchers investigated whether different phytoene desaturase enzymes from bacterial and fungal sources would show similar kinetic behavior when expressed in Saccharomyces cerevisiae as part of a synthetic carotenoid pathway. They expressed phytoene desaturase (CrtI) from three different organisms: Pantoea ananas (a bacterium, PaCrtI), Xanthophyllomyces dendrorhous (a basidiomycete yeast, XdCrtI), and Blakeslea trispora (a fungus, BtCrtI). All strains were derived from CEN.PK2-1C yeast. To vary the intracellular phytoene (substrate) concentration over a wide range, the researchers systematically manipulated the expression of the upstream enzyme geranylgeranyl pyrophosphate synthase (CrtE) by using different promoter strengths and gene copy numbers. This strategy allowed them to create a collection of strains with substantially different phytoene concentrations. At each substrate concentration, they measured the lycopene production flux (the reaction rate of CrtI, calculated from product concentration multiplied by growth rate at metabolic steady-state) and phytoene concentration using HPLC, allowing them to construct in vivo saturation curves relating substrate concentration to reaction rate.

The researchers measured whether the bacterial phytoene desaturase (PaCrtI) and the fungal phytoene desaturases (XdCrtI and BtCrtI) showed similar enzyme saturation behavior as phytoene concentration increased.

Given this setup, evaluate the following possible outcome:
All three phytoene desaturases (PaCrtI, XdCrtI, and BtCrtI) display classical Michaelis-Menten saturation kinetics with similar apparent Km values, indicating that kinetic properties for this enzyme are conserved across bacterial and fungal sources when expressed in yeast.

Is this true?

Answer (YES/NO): NO